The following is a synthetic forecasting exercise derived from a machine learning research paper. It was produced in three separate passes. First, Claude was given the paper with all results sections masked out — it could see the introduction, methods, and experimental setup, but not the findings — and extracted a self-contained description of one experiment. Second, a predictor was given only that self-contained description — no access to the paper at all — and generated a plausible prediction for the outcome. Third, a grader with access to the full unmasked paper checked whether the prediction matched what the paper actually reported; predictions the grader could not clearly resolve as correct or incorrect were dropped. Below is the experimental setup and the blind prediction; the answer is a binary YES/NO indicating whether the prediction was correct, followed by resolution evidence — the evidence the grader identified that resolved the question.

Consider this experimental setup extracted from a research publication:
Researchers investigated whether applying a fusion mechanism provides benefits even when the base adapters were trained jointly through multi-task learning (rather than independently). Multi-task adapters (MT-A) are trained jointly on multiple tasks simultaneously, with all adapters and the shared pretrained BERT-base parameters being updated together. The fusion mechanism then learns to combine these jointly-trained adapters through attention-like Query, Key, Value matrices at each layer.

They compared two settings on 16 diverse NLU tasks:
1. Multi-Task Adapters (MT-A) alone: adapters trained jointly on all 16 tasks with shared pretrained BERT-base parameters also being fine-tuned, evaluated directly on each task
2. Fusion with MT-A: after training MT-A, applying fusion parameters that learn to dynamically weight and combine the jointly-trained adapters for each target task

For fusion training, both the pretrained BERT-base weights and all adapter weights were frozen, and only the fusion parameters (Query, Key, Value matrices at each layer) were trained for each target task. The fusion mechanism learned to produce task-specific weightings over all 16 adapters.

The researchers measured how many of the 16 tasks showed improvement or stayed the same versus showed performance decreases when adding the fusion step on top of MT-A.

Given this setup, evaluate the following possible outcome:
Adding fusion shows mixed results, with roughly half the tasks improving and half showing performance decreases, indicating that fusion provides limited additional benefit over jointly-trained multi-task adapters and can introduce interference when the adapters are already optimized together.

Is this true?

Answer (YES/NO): NO